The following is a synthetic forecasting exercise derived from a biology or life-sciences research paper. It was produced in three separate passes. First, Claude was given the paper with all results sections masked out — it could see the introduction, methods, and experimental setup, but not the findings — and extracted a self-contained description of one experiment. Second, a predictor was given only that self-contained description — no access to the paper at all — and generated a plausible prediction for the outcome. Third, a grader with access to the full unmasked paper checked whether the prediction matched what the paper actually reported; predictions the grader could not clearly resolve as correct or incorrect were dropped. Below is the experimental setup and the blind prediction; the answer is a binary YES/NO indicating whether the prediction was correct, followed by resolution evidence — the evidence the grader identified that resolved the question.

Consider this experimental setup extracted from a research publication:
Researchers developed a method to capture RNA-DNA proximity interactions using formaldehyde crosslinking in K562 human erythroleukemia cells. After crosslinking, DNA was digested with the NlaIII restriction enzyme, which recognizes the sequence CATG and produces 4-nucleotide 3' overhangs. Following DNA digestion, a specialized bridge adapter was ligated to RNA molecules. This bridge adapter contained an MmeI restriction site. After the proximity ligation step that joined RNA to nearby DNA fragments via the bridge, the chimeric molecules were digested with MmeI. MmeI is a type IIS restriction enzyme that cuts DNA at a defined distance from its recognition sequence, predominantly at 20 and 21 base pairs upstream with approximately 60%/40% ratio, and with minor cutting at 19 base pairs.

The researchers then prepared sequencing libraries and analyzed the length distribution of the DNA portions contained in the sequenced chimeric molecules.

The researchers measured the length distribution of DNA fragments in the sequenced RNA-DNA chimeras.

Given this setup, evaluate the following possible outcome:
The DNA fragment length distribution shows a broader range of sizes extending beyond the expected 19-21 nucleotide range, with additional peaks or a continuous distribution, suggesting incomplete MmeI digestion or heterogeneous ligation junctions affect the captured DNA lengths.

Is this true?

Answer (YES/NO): NO